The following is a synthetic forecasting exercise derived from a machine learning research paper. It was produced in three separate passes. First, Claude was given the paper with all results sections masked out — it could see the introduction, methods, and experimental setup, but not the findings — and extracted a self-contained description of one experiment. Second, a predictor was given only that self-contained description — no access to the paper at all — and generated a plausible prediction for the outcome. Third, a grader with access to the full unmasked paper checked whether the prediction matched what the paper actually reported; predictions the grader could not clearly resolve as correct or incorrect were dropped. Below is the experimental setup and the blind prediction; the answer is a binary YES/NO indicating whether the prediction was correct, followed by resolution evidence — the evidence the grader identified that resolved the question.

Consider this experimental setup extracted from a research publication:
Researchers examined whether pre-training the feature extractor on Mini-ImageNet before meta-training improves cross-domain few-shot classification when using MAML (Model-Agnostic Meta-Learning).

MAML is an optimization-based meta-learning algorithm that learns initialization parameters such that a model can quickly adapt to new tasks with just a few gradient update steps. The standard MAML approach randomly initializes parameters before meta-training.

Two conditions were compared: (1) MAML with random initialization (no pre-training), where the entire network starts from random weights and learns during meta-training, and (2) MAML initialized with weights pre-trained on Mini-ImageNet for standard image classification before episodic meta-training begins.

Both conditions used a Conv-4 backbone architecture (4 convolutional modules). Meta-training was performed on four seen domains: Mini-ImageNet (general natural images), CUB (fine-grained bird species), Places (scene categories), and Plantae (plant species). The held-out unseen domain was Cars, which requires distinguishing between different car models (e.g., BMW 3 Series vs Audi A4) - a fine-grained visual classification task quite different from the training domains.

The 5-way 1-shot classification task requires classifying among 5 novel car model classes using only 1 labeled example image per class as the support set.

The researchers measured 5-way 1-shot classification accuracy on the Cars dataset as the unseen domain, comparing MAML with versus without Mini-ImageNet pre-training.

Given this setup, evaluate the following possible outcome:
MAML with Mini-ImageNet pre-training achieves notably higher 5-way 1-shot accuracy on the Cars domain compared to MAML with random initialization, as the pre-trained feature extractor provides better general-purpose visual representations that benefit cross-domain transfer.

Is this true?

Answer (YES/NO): NO